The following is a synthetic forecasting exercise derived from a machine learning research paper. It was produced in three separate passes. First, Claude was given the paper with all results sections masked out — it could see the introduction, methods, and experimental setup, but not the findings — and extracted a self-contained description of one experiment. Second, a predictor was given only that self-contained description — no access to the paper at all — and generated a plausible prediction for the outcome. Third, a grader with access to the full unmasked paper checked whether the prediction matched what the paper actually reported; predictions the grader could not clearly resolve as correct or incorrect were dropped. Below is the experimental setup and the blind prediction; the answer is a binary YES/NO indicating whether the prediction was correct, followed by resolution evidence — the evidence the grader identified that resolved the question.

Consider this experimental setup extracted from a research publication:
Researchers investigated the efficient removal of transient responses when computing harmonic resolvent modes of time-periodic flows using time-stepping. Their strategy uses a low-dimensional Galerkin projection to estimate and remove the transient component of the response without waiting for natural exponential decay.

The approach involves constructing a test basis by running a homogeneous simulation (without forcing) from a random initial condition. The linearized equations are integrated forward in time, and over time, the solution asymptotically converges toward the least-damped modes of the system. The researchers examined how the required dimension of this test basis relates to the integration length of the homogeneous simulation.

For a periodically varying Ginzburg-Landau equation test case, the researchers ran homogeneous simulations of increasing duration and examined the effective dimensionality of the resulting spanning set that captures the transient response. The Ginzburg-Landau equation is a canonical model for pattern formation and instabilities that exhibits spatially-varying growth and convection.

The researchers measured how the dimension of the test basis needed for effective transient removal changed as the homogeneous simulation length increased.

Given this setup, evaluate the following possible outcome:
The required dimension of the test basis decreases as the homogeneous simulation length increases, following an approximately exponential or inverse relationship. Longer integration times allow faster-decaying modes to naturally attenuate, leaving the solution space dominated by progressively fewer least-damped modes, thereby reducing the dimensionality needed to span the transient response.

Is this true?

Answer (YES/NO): NO